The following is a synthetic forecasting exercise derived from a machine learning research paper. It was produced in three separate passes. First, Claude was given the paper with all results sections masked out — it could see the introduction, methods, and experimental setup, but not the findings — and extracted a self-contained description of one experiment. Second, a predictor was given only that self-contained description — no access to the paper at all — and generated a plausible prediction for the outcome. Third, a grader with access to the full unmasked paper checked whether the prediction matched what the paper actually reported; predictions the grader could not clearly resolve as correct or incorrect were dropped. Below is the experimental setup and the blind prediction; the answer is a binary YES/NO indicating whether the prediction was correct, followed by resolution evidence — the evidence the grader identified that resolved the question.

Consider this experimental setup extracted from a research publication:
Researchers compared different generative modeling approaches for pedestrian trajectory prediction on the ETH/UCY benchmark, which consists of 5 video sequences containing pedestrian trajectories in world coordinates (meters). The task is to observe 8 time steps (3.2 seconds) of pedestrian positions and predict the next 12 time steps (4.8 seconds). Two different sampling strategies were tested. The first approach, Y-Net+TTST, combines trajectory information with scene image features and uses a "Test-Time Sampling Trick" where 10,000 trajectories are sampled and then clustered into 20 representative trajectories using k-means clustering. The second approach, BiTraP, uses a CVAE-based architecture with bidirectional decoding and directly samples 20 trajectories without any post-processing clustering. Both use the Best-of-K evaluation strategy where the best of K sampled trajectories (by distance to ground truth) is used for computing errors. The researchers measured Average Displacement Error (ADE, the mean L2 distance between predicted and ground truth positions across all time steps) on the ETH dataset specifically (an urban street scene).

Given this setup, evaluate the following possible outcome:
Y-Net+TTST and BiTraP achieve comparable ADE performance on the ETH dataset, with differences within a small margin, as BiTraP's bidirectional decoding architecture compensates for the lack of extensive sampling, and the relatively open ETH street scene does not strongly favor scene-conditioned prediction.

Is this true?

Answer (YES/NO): NO